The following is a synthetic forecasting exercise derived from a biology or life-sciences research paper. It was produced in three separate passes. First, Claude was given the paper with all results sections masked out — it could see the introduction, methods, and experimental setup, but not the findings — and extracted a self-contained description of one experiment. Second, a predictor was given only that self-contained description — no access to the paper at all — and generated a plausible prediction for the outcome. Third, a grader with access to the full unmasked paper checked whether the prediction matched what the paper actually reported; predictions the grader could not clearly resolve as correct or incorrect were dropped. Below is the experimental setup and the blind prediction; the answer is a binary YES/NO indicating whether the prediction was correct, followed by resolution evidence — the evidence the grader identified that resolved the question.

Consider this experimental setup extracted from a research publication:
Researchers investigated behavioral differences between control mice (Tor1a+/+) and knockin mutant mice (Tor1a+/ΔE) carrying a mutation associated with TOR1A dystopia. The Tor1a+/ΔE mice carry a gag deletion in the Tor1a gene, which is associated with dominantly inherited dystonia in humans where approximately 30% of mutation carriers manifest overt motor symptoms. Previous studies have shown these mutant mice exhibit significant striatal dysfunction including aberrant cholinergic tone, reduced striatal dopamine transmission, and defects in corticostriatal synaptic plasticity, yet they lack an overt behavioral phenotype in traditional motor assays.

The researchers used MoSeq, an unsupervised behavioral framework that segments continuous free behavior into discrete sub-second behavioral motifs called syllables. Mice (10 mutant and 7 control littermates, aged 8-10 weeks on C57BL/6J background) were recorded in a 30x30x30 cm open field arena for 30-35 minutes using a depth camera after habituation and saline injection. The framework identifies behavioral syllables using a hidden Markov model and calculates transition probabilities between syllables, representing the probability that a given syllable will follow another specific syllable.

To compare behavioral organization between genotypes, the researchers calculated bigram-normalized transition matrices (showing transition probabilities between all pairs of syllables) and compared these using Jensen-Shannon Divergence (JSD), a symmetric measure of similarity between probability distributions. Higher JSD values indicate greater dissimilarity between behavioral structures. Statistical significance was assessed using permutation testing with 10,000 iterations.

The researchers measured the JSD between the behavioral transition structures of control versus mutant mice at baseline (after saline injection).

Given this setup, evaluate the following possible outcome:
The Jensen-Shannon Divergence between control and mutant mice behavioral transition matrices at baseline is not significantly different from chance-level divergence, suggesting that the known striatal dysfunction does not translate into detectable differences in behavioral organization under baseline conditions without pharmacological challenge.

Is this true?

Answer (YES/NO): YES